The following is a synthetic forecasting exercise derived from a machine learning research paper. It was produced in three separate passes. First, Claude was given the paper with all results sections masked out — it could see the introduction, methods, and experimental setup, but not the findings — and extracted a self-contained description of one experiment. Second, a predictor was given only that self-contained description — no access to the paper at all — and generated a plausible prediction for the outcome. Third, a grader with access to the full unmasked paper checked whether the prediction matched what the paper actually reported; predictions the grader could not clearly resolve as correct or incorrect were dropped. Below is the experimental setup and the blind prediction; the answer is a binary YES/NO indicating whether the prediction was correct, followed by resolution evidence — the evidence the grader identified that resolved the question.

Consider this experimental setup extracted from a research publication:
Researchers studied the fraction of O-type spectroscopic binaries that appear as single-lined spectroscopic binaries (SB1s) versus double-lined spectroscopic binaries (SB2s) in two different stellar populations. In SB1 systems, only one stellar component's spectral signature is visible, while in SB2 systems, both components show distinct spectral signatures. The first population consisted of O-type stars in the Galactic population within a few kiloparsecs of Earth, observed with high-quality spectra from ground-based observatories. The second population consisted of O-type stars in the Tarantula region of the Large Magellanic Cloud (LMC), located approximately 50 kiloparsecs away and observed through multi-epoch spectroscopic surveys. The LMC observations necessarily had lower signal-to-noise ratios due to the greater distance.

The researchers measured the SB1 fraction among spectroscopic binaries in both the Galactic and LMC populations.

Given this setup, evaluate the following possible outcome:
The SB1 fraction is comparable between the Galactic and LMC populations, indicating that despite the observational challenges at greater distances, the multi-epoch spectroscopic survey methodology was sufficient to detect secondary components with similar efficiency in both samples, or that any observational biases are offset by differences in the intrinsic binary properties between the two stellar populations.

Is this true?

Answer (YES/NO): NO